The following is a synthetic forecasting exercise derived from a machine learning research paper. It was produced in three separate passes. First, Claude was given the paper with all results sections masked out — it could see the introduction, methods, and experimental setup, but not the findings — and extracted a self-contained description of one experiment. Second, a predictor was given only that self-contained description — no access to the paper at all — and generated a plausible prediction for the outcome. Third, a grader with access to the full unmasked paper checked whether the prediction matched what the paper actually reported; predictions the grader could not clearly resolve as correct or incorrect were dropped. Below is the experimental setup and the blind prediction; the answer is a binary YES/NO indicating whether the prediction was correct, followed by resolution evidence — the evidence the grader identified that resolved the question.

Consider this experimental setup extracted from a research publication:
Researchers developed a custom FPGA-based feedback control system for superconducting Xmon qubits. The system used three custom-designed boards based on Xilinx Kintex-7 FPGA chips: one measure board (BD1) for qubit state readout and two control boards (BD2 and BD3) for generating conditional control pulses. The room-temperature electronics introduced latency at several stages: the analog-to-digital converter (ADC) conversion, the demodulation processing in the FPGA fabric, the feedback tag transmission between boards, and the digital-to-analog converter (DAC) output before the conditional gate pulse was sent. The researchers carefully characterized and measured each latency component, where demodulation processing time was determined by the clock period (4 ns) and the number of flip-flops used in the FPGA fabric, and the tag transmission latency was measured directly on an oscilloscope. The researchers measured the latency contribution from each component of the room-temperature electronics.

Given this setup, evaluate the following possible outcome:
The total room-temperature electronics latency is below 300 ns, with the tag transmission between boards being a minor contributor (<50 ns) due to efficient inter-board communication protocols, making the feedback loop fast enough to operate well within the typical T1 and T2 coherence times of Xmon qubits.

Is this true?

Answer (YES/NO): YES